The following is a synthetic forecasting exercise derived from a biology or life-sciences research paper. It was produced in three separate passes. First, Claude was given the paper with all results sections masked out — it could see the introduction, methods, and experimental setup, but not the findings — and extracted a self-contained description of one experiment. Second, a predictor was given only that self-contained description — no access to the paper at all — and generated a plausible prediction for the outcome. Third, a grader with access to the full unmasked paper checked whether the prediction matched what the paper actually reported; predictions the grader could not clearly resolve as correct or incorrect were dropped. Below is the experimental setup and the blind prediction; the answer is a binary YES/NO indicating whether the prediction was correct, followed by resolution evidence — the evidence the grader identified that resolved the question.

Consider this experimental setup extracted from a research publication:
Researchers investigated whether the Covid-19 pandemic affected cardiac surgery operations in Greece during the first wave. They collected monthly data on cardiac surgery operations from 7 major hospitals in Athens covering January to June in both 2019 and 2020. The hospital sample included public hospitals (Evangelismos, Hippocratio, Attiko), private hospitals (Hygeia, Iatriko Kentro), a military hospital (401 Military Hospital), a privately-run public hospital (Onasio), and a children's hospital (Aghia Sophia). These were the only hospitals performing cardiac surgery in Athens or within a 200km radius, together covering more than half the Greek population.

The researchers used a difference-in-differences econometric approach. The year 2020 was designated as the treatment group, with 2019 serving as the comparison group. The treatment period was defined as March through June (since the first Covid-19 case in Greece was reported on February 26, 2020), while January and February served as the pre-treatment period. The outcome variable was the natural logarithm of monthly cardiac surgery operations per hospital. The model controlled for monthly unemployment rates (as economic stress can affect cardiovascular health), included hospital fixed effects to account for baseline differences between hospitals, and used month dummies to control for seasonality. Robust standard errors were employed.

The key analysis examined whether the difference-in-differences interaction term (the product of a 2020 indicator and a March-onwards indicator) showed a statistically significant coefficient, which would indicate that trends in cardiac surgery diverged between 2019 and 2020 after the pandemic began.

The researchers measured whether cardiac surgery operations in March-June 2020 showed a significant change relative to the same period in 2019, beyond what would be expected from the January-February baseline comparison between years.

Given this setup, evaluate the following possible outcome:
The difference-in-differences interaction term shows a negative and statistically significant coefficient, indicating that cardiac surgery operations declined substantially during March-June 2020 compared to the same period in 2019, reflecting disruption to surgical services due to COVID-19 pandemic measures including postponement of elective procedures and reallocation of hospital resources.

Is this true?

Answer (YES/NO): YES